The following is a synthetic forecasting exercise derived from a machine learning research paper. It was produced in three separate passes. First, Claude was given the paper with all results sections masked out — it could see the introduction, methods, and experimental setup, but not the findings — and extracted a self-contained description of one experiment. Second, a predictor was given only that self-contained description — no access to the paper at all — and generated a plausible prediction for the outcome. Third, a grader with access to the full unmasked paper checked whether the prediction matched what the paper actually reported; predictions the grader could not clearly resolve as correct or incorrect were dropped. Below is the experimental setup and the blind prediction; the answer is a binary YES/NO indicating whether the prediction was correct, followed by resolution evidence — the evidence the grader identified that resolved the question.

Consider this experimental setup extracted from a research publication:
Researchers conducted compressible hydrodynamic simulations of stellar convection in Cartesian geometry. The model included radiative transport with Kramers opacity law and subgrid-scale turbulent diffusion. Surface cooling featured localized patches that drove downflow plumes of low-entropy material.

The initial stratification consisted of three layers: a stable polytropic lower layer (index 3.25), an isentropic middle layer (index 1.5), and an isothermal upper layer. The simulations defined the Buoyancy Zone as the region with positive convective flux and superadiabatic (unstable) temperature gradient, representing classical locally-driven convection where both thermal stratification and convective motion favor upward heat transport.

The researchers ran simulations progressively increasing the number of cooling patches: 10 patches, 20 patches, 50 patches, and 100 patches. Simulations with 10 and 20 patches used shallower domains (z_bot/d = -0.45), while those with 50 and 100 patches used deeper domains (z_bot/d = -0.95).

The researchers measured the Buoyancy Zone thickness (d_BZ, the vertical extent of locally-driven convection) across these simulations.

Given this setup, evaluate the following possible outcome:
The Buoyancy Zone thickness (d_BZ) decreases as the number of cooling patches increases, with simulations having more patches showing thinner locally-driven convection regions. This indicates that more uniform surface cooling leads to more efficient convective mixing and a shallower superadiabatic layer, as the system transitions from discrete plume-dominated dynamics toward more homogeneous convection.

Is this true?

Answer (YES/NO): NO